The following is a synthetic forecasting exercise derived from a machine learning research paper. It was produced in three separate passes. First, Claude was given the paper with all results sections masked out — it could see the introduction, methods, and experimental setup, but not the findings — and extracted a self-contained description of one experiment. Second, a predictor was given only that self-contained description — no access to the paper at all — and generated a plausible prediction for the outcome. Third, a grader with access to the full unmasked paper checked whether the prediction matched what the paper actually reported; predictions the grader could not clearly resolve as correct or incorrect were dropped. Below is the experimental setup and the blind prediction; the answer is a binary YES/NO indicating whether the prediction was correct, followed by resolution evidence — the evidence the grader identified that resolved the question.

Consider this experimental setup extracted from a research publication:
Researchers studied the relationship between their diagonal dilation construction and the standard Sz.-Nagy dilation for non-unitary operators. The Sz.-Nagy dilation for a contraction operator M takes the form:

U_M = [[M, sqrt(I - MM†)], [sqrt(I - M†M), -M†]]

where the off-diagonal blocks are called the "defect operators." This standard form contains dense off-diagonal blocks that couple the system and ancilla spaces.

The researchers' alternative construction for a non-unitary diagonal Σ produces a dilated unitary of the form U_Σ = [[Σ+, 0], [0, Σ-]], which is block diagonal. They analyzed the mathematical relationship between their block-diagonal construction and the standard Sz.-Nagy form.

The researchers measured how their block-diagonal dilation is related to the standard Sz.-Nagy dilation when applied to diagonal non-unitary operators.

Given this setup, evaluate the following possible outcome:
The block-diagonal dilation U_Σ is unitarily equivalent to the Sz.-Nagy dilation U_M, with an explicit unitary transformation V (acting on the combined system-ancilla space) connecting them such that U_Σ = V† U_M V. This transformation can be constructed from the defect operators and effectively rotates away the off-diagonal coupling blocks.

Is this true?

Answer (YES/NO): YES